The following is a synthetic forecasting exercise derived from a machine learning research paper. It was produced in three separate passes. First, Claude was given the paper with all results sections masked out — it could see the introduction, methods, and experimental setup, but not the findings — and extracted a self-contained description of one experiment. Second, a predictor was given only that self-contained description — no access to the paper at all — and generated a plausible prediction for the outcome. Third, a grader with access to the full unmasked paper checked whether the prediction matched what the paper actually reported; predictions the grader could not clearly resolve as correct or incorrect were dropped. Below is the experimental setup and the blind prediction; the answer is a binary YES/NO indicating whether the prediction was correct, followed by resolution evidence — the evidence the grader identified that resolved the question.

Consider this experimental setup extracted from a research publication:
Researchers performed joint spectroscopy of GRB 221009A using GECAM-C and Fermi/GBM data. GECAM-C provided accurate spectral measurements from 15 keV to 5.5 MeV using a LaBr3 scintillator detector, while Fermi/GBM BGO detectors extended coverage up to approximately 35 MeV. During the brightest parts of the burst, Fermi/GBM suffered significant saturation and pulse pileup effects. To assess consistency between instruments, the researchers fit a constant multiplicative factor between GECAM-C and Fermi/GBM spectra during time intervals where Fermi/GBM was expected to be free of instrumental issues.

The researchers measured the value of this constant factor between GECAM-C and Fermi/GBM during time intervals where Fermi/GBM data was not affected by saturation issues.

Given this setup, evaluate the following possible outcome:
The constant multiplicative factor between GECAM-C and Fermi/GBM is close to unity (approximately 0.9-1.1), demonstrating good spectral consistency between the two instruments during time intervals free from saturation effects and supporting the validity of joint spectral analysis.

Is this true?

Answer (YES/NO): YES